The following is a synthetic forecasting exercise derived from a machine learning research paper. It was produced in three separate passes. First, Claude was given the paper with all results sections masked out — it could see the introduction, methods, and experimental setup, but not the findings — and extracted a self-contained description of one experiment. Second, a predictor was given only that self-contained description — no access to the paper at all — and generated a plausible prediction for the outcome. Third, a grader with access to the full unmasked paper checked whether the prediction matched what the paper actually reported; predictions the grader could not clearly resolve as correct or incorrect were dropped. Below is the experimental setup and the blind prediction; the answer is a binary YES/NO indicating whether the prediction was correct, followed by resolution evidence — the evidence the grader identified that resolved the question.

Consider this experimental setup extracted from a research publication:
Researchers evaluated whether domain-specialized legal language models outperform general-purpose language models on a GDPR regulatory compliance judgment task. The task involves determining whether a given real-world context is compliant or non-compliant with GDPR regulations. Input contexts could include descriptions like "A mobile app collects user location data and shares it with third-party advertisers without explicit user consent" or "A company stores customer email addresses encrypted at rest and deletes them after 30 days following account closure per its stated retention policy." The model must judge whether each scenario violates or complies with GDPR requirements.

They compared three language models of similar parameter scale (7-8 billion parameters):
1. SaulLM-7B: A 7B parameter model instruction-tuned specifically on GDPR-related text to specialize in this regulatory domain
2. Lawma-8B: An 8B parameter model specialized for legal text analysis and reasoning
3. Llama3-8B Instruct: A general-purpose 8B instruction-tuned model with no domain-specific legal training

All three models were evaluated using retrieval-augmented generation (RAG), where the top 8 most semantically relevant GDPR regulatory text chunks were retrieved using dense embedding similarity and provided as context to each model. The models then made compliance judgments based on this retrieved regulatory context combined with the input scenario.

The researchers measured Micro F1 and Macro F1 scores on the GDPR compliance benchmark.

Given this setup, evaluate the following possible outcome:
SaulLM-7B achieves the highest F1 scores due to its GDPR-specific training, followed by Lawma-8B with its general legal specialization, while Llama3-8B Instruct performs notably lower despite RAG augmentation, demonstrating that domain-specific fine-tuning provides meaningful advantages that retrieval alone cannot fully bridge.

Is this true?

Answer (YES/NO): NO